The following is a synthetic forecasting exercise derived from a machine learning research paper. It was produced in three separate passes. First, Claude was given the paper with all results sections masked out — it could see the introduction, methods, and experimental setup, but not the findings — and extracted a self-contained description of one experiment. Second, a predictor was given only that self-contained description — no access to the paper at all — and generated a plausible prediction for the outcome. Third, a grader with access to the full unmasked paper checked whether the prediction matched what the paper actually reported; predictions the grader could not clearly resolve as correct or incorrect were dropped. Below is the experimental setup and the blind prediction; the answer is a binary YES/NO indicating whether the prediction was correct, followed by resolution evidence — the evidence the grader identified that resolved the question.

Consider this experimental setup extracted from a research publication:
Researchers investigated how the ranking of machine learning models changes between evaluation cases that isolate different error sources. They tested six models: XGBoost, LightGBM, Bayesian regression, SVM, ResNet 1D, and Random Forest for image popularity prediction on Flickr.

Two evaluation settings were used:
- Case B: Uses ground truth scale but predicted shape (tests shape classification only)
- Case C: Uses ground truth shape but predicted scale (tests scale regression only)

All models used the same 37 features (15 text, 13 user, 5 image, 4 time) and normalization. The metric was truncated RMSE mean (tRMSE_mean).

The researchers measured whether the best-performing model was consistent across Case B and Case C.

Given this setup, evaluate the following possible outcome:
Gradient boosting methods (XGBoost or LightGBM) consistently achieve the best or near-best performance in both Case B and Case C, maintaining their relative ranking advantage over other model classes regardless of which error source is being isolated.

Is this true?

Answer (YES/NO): NO